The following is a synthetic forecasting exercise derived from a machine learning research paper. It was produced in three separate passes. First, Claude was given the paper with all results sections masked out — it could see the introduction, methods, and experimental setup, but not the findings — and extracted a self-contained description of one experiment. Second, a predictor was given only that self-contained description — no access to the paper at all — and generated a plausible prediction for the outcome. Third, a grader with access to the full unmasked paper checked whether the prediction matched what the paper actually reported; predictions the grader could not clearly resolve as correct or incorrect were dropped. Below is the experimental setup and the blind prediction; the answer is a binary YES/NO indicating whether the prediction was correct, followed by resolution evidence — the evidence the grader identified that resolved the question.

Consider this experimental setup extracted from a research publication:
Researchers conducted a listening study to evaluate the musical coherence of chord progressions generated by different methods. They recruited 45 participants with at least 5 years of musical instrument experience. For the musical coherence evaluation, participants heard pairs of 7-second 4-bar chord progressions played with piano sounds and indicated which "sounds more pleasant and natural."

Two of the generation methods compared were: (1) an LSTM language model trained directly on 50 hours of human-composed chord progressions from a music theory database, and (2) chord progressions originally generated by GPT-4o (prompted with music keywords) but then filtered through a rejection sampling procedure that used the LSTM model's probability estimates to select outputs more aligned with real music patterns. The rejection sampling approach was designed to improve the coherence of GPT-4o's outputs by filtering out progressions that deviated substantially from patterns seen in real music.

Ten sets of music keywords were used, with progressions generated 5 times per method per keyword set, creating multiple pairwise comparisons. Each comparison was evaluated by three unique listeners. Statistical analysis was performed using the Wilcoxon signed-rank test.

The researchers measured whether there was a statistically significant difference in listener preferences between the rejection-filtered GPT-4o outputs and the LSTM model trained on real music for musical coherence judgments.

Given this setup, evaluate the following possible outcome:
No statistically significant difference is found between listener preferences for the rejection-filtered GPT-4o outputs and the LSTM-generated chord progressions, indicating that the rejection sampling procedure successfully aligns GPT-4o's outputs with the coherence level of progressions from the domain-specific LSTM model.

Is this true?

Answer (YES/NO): YES